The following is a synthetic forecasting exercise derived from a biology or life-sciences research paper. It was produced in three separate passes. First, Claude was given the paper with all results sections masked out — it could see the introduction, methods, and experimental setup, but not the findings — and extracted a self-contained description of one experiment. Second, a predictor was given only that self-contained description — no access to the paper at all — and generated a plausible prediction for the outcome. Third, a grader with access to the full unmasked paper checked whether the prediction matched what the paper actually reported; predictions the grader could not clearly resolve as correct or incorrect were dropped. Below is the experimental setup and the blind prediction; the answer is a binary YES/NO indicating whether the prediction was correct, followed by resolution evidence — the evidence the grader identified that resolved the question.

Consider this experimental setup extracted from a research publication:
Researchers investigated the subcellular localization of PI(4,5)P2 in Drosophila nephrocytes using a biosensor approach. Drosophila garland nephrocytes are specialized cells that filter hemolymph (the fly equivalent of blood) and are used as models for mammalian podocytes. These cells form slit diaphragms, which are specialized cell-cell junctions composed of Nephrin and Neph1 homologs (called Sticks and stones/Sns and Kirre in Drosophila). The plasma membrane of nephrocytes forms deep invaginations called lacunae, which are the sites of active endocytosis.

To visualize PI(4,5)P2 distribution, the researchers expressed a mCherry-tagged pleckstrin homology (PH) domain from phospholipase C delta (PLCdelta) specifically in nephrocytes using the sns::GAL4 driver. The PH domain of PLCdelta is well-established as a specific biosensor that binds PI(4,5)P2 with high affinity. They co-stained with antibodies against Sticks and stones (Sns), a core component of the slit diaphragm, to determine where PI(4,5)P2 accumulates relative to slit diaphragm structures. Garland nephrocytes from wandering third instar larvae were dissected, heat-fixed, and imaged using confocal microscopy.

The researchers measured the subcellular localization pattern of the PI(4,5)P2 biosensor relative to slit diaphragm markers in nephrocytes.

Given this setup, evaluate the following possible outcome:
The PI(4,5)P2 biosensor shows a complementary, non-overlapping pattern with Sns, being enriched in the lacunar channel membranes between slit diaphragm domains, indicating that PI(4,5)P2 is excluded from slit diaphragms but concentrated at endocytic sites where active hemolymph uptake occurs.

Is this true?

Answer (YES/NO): NO